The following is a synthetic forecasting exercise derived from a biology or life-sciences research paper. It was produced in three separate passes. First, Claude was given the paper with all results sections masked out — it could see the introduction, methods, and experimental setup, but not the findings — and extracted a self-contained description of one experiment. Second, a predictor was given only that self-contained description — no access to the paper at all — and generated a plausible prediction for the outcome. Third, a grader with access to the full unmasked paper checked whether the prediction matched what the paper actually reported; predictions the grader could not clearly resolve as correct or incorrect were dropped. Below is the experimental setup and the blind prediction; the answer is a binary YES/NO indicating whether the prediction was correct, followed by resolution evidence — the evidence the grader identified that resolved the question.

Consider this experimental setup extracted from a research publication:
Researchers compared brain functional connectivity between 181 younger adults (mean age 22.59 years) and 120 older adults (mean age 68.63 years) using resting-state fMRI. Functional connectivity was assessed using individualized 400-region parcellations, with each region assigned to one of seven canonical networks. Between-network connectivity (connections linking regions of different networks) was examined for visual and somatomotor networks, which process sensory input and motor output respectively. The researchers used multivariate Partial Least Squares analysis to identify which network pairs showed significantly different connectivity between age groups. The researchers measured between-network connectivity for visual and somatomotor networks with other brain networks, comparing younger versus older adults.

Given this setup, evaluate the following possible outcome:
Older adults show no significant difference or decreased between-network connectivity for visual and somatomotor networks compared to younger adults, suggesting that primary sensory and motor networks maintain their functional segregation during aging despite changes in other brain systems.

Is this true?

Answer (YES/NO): NO